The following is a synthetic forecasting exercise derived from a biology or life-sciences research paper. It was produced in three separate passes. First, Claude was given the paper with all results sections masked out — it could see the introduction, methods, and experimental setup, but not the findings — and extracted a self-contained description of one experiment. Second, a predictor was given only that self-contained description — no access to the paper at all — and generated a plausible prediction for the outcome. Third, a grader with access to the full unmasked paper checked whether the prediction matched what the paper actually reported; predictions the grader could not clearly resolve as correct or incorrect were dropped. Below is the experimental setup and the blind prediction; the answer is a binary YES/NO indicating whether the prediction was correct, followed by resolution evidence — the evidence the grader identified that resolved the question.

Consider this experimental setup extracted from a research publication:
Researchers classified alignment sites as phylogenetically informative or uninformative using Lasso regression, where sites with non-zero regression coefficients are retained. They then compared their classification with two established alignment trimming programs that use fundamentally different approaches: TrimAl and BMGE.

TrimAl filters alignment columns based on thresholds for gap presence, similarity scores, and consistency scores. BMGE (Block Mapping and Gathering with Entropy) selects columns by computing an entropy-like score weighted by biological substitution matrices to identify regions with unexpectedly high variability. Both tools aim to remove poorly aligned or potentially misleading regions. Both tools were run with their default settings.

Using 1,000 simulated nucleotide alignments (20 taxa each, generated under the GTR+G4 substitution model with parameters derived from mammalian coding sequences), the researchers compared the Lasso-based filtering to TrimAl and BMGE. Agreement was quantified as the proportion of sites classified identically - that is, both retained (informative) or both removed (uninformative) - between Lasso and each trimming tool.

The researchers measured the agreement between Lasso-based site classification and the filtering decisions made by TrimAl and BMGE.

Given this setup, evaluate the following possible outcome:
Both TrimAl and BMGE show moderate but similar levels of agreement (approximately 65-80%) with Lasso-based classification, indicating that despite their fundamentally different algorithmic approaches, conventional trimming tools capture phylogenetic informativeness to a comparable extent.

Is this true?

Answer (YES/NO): NO